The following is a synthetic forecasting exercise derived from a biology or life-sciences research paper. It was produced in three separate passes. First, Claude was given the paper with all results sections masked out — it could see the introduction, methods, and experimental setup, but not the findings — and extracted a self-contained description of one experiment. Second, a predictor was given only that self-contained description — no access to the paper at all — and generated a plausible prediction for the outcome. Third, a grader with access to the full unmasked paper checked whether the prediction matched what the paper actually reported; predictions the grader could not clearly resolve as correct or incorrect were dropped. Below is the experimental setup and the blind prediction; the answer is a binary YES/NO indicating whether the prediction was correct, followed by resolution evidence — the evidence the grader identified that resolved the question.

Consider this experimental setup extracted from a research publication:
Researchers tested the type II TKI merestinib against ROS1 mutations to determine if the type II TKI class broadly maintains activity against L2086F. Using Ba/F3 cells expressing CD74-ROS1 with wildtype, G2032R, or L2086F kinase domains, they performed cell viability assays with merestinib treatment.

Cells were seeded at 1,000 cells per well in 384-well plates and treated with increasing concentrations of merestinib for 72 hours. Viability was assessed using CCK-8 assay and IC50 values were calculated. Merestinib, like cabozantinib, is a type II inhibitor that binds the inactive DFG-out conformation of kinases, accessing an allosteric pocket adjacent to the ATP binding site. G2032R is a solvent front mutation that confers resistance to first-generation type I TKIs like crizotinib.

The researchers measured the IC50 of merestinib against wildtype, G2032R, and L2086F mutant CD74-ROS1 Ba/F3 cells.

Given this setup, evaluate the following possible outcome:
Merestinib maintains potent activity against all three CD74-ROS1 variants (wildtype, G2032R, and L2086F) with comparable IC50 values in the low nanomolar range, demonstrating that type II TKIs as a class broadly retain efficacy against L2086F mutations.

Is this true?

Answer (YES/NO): NO